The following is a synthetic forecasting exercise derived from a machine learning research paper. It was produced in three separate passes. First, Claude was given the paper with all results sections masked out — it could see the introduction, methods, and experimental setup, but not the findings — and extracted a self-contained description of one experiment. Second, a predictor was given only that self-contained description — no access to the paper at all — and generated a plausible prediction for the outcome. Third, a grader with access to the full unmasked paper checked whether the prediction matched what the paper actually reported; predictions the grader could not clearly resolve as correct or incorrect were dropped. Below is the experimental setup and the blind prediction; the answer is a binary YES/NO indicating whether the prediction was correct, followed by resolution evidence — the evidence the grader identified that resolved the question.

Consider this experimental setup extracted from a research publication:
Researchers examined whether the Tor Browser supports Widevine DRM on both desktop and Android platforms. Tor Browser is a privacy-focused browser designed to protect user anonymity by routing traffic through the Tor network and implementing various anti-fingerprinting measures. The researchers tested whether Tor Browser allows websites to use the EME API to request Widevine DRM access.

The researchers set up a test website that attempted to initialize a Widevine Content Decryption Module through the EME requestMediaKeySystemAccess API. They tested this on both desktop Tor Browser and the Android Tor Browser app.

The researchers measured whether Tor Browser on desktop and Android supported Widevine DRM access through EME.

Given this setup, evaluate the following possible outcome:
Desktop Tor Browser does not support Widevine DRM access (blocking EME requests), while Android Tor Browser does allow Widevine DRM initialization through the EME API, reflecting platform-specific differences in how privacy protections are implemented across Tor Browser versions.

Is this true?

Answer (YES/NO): NO